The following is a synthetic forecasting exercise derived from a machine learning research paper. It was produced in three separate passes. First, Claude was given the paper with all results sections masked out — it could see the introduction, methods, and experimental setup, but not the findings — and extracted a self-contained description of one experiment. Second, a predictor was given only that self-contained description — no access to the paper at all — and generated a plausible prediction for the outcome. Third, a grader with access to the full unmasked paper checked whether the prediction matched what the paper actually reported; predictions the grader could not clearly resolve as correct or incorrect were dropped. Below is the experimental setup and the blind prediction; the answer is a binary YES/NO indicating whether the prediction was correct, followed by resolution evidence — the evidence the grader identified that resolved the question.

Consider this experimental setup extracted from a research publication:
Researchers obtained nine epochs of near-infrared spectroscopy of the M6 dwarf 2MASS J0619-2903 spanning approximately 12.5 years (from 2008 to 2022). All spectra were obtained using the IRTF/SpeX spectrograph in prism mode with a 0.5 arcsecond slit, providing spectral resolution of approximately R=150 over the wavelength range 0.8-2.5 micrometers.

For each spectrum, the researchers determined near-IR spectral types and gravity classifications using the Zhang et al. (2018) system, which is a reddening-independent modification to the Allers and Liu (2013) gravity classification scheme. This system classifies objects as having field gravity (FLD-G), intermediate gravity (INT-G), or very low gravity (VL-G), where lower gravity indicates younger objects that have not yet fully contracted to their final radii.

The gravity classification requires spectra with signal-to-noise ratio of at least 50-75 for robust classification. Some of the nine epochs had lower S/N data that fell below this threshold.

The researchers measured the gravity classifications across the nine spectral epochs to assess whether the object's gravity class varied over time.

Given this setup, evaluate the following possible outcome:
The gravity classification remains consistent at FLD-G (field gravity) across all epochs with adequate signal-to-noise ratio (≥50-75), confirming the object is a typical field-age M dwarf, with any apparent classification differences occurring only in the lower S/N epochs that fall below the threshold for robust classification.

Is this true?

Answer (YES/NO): NO